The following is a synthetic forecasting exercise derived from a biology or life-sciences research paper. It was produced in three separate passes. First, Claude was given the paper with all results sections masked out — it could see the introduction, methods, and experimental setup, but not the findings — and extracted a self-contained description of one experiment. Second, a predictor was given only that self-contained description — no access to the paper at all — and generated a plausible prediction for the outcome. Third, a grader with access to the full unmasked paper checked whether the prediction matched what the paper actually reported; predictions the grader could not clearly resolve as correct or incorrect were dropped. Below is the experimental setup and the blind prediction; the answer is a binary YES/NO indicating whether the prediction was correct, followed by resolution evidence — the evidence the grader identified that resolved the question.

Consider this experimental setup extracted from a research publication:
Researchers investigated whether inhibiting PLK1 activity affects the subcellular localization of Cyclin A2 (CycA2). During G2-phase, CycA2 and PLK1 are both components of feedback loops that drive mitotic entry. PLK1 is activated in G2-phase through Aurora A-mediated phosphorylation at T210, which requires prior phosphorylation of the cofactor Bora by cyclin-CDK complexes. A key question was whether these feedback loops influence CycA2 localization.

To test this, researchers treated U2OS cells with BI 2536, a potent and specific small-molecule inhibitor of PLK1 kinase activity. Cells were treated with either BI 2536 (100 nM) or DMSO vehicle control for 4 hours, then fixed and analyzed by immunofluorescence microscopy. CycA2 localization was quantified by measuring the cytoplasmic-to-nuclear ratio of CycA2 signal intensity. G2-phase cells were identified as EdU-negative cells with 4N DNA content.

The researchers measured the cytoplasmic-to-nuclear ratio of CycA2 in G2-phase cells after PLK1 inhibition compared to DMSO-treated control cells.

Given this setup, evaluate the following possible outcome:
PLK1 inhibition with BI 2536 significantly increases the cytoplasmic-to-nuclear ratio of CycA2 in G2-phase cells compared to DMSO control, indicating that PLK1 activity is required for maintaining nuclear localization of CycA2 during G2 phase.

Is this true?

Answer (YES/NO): NO